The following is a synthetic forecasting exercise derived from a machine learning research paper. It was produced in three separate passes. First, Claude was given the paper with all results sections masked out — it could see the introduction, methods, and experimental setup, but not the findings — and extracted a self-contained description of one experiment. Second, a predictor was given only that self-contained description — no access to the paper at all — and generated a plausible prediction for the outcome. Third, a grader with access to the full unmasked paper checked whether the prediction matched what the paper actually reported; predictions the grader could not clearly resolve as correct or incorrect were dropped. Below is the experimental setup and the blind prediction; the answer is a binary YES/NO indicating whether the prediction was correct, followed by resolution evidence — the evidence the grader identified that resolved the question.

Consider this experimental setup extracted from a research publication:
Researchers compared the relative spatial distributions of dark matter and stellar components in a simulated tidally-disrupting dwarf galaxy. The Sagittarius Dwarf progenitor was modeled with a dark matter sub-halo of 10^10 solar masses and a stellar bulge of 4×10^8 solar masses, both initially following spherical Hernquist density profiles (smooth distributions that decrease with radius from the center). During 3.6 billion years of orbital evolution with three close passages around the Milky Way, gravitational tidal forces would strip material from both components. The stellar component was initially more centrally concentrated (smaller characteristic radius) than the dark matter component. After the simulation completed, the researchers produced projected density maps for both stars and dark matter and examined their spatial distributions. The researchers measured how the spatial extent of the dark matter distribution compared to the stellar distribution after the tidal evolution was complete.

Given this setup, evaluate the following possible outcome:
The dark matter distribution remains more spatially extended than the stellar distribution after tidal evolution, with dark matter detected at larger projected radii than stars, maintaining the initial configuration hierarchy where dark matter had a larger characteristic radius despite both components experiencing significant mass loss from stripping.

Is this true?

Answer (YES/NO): NO